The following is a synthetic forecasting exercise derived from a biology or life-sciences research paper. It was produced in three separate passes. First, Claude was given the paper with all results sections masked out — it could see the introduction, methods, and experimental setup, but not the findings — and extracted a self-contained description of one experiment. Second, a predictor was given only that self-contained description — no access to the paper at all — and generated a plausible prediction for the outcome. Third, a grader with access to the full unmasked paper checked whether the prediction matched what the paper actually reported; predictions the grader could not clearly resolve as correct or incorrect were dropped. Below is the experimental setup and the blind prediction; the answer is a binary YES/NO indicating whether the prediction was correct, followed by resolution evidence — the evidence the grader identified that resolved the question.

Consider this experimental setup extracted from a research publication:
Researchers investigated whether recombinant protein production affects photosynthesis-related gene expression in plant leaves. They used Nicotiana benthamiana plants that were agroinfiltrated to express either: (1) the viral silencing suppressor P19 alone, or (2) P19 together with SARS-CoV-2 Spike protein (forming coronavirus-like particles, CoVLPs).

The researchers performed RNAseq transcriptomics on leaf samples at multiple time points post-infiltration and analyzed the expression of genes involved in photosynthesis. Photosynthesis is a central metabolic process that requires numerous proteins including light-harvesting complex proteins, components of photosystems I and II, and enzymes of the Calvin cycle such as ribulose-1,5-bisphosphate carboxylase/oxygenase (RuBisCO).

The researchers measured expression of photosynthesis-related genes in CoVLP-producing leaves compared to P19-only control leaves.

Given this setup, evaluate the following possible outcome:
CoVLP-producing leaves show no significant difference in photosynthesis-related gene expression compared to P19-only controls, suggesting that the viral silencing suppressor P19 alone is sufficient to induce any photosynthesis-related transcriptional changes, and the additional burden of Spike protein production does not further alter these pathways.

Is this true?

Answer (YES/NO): NO